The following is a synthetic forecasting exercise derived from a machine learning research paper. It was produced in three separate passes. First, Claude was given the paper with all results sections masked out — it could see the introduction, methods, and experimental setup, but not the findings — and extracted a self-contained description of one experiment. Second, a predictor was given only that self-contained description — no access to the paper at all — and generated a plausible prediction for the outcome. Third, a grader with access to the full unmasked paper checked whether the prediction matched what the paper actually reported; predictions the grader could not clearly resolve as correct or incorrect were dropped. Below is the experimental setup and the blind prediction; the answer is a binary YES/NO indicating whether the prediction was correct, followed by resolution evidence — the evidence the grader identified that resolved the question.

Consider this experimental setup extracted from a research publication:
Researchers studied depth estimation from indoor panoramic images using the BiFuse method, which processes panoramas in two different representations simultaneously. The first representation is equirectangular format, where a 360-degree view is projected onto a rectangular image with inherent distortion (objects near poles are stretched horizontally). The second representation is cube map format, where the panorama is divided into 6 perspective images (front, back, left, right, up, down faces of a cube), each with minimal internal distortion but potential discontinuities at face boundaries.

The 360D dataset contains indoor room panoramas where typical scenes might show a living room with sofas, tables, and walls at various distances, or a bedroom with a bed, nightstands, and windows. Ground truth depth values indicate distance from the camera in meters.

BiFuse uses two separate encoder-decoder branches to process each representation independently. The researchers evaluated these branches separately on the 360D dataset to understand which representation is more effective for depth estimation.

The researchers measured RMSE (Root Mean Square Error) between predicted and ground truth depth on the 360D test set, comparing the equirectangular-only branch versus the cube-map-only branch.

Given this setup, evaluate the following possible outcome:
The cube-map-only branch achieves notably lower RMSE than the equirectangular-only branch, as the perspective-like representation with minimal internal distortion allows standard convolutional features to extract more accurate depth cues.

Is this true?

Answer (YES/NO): NO